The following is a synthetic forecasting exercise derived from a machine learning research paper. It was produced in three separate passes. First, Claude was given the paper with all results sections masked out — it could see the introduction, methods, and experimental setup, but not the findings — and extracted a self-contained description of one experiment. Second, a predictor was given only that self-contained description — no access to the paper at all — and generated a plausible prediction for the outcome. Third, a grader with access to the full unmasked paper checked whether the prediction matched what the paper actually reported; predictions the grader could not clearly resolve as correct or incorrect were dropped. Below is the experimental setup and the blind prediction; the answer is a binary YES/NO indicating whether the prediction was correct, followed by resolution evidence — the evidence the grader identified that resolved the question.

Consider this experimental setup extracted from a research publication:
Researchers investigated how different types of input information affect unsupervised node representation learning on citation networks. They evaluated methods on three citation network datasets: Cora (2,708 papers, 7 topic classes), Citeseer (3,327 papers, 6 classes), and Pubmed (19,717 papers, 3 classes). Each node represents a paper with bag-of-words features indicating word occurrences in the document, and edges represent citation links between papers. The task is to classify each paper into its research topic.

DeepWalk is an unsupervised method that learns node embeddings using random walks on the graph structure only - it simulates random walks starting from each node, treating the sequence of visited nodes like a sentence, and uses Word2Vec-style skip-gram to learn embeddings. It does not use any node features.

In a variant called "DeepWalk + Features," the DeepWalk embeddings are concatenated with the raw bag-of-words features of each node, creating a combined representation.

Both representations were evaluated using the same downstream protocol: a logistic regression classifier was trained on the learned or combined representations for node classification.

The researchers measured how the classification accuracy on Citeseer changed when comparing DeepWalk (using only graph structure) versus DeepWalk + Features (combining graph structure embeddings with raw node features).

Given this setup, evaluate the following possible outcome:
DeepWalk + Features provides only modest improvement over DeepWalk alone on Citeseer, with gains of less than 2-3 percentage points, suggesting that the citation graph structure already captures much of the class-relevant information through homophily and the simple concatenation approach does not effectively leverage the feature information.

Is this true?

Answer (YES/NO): NO